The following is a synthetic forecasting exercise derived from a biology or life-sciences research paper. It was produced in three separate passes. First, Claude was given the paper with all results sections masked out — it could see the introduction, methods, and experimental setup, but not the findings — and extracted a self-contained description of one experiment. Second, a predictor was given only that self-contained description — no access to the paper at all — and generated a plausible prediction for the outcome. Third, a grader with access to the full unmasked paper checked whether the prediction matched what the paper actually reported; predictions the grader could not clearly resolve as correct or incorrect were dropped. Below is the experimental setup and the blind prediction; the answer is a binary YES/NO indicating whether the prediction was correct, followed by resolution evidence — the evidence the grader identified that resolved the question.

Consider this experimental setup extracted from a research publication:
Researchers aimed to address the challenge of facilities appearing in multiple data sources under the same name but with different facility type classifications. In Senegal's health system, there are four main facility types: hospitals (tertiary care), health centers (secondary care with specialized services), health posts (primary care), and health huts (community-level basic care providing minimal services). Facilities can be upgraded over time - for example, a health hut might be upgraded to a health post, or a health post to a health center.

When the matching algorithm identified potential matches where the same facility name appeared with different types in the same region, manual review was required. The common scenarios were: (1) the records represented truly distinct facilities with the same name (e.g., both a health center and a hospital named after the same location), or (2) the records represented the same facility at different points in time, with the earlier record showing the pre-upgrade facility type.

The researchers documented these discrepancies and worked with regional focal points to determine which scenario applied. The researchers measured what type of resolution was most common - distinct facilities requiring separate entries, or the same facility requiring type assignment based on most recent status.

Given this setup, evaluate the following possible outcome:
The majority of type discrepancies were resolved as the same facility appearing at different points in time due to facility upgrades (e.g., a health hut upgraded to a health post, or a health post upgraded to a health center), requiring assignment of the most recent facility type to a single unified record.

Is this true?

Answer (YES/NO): YES